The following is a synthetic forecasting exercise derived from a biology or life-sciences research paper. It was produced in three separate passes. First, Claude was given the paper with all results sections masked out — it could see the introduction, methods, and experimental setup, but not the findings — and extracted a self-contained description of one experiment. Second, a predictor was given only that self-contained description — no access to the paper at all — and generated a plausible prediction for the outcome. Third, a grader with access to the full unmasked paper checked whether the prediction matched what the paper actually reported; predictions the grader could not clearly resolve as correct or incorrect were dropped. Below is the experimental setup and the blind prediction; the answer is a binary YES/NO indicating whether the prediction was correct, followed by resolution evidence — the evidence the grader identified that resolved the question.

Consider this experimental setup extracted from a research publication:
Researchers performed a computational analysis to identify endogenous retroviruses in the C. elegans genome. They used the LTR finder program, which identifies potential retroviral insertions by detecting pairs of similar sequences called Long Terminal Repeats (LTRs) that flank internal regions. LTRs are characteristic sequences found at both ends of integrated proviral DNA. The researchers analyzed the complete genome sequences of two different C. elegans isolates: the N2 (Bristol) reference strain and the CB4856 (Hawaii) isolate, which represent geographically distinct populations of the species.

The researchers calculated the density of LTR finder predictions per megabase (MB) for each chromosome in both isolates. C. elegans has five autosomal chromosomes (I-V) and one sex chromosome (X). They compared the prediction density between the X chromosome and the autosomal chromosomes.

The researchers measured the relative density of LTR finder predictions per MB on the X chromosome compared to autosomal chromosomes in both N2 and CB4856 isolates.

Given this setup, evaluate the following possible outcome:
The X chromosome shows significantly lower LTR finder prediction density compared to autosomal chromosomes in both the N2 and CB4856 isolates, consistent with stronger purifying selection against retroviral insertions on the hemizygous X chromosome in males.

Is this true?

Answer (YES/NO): NO